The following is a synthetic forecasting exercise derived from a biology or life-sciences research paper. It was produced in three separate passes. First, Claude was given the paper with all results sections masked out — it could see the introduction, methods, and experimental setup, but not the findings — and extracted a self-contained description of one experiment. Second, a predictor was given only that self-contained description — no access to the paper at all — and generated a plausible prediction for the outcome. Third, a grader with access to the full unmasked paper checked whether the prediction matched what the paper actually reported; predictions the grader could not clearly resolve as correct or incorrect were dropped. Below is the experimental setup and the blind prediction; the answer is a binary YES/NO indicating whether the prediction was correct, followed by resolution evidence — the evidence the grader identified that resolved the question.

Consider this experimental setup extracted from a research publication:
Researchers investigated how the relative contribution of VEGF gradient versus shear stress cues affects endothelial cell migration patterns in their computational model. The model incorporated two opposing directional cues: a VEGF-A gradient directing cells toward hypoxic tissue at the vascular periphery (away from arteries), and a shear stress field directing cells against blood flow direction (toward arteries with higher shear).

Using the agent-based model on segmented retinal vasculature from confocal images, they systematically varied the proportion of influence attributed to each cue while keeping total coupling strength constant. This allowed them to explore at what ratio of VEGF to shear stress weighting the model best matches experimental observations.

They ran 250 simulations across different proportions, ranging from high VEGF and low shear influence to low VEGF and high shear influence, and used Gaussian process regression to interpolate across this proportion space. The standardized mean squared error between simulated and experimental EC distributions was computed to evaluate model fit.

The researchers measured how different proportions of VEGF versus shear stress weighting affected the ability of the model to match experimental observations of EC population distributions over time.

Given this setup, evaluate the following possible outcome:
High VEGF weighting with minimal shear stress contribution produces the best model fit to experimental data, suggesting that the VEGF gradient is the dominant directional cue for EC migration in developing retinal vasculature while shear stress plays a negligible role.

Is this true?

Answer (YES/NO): NO